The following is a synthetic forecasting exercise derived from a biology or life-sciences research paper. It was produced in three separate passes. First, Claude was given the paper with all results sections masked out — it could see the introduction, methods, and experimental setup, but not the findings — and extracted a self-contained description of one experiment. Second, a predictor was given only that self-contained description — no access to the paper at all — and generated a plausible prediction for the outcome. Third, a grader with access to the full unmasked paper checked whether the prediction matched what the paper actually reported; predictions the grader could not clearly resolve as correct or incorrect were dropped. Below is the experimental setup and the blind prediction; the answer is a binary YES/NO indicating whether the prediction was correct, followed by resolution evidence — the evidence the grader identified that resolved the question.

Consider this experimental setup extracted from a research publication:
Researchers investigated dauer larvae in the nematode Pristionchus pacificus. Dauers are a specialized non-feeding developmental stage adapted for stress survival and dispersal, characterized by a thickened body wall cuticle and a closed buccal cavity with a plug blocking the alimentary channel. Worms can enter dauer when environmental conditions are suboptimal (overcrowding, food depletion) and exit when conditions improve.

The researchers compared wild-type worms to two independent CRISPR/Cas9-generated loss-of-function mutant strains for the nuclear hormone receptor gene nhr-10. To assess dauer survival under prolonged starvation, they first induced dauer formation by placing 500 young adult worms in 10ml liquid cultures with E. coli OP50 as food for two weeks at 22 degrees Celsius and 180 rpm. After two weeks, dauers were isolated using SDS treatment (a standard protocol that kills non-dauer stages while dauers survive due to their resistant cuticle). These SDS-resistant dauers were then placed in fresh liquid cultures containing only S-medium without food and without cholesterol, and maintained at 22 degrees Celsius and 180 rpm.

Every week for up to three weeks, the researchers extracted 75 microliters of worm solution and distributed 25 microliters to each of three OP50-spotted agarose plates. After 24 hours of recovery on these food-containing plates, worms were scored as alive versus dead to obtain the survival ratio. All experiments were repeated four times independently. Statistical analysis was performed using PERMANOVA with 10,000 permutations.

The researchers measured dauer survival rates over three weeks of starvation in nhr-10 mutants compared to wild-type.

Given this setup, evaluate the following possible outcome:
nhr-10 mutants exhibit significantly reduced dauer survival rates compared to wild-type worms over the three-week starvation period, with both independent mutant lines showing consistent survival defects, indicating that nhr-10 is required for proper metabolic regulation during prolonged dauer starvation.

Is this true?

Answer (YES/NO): YES